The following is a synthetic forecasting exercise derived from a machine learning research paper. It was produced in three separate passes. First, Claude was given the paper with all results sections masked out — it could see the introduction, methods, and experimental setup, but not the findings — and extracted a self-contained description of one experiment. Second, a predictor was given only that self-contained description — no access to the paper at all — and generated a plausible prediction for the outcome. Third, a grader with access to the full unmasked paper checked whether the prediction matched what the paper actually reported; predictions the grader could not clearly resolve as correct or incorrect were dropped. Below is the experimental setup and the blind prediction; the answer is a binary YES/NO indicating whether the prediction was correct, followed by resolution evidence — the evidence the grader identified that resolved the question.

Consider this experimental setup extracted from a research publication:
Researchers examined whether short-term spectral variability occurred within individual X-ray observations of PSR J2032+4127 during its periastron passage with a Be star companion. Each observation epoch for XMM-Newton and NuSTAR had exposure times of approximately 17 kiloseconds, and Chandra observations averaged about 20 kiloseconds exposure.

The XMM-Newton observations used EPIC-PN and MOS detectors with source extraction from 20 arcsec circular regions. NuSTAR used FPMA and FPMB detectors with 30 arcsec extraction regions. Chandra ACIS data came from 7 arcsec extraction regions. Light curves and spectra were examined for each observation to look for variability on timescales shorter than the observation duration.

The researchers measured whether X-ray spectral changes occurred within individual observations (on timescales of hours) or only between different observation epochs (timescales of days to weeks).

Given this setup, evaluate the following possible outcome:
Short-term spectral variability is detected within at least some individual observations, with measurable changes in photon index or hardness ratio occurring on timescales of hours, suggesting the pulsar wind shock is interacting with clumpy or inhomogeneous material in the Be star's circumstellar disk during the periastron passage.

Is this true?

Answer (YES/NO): NO